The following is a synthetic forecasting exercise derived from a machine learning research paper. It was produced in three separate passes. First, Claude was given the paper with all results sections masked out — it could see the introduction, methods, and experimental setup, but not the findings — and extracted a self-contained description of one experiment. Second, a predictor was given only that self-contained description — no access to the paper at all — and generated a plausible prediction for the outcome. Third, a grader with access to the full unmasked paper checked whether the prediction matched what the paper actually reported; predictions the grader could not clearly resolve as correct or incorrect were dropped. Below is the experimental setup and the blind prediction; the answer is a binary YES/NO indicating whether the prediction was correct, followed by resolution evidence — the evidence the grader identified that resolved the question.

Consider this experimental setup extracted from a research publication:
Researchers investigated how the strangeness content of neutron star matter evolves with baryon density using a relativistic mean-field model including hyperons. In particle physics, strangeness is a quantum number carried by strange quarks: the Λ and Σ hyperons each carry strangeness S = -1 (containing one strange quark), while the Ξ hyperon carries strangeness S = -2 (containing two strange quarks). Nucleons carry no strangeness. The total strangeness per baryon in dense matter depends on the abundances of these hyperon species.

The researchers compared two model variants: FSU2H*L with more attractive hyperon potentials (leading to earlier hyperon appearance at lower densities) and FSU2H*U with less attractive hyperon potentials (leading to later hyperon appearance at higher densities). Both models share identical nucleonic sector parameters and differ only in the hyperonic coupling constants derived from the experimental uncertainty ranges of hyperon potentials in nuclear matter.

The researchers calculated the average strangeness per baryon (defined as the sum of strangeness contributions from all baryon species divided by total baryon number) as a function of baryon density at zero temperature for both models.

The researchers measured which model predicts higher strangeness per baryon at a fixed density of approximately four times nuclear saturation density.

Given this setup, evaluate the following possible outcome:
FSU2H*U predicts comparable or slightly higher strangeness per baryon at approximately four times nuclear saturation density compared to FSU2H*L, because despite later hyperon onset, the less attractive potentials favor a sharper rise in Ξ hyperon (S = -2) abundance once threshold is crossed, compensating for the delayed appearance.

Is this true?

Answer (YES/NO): NO